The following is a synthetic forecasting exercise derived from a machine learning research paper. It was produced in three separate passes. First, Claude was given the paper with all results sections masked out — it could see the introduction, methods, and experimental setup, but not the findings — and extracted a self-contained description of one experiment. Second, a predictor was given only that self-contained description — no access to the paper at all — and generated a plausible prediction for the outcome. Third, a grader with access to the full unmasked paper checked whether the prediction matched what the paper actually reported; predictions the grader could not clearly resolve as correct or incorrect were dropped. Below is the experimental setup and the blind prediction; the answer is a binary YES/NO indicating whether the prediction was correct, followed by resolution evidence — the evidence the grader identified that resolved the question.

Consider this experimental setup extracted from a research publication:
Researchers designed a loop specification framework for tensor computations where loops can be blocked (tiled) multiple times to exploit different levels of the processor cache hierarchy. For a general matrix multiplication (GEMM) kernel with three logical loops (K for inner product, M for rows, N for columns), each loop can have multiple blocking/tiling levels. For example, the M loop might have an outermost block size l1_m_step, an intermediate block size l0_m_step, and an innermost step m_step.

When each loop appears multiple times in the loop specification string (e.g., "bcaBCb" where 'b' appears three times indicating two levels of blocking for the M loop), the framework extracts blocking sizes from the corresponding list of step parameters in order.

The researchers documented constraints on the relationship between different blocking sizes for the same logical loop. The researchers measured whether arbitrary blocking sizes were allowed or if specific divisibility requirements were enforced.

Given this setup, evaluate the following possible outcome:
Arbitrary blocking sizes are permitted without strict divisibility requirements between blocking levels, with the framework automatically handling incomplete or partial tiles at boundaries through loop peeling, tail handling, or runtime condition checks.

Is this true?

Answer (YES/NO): NO